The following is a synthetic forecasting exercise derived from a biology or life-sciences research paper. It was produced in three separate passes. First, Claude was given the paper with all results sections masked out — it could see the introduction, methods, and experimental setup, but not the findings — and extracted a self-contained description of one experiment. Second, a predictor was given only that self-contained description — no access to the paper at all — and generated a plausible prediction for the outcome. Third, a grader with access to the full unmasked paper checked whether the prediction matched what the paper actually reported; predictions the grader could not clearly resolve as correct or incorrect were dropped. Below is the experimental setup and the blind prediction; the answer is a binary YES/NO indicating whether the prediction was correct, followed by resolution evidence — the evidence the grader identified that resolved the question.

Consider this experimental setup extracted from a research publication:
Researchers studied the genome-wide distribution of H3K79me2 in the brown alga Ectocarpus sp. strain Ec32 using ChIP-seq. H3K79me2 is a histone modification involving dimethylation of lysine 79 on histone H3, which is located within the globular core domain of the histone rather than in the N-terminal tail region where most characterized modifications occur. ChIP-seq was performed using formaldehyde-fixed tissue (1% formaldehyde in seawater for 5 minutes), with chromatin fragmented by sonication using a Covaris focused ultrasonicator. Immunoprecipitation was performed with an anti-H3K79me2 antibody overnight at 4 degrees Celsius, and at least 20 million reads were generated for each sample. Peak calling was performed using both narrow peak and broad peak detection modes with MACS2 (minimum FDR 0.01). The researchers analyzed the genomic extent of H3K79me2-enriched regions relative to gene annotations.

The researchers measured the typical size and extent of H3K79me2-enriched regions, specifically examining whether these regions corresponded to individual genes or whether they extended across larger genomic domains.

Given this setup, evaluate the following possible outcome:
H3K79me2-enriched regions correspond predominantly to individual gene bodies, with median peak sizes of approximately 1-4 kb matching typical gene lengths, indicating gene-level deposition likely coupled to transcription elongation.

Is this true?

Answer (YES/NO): NO